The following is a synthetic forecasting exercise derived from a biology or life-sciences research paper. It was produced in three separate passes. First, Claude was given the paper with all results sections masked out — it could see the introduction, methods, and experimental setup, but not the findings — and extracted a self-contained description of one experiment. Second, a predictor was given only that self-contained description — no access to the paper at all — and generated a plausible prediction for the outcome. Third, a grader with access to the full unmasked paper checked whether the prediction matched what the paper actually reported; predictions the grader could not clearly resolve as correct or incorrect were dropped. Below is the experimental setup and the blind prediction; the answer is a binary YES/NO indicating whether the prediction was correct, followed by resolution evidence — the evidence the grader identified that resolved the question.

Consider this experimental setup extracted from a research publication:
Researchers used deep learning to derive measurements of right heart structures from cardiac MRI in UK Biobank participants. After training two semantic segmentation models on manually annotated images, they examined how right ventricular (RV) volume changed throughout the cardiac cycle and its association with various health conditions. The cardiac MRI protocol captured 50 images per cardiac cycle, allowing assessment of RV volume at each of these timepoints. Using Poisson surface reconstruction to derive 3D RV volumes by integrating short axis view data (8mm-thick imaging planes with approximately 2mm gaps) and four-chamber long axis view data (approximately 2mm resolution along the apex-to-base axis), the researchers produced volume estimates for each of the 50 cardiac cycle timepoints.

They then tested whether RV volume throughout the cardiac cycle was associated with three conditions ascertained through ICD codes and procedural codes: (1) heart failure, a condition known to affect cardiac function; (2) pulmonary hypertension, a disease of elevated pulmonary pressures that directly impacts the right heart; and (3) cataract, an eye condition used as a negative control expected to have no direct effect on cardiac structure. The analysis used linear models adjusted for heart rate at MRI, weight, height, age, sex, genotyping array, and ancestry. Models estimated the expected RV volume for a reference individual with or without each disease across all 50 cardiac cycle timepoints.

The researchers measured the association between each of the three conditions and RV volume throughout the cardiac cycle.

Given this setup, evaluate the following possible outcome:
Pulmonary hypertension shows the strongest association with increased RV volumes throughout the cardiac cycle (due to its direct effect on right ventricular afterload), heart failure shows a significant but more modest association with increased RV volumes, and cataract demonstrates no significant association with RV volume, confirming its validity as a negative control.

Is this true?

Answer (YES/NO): YES